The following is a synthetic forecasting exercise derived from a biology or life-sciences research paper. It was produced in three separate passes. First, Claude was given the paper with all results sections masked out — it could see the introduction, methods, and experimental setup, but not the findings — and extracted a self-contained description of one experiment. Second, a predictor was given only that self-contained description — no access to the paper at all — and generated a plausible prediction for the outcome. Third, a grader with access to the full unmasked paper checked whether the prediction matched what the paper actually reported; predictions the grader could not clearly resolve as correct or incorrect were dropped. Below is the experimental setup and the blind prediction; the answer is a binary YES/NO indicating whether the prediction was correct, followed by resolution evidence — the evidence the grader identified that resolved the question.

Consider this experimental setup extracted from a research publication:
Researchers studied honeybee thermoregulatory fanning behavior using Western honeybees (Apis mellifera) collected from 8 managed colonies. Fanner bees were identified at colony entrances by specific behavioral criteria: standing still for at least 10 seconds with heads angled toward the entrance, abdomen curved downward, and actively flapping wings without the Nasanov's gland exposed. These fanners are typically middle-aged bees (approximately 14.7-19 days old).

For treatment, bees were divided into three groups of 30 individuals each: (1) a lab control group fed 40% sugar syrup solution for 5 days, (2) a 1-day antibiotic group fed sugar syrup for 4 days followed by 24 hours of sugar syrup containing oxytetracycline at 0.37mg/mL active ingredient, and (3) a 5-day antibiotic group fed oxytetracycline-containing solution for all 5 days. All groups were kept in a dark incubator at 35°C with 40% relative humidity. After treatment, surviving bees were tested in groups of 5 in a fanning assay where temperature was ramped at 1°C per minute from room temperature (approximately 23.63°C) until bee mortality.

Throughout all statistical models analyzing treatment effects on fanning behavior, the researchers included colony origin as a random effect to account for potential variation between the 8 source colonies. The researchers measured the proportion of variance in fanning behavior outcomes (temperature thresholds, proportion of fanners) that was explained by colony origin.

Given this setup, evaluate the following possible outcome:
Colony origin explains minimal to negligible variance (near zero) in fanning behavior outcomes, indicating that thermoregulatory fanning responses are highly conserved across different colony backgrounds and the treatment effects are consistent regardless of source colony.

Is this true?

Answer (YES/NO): YES